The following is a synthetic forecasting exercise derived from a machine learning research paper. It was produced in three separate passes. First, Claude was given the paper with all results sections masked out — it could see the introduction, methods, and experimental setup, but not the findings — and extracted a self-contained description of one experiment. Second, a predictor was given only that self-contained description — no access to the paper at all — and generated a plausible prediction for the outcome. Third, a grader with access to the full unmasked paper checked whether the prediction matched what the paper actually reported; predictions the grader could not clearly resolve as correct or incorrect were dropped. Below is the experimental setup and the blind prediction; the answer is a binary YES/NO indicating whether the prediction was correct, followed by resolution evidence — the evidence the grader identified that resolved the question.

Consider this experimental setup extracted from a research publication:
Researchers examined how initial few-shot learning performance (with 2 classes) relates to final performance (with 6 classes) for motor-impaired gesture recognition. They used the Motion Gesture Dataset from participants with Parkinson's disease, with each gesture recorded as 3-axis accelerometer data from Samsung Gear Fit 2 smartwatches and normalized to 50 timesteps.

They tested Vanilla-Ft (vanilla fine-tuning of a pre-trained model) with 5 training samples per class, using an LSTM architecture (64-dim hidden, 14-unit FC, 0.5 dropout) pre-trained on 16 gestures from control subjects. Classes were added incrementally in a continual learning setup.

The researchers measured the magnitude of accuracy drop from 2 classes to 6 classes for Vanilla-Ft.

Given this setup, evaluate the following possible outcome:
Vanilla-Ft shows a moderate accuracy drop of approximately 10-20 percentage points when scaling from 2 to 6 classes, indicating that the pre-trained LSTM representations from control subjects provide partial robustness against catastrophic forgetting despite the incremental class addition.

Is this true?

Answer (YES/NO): NO